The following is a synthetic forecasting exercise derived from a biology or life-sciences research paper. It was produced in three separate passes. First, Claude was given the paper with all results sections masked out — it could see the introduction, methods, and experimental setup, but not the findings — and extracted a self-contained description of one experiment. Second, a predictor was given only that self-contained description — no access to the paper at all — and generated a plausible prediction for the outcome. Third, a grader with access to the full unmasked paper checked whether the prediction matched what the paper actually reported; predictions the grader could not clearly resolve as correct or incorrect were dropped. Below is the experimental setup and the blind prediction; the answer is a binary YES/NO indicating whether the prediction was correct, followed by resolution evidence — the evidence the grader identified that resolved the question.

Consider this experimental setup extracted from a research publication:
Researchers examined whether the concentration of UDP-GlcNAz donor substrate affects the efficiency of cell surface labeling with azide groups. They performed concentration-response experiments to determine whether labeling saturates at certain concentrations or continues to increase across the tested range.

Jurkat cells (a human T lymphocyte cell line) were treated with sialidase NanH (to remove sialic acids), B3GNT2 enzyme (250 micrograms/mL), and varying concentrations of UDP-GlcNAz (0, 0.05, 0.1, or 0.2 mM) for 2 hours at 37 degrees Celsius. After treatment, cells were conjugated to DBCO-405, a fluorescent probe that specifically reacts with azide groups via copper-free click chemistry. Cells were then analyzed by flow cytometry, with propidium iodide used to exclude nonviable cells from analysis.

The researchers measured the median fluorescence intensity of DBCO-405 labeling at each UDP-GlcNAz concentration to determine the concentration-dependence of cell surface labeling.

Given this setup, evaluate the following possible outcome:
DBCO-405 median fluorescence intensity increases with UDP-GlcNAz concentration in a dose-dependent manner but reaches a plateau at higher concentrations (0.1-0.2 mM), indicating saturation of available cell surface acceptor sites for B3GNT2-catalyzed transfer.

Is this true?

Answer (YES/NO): NO